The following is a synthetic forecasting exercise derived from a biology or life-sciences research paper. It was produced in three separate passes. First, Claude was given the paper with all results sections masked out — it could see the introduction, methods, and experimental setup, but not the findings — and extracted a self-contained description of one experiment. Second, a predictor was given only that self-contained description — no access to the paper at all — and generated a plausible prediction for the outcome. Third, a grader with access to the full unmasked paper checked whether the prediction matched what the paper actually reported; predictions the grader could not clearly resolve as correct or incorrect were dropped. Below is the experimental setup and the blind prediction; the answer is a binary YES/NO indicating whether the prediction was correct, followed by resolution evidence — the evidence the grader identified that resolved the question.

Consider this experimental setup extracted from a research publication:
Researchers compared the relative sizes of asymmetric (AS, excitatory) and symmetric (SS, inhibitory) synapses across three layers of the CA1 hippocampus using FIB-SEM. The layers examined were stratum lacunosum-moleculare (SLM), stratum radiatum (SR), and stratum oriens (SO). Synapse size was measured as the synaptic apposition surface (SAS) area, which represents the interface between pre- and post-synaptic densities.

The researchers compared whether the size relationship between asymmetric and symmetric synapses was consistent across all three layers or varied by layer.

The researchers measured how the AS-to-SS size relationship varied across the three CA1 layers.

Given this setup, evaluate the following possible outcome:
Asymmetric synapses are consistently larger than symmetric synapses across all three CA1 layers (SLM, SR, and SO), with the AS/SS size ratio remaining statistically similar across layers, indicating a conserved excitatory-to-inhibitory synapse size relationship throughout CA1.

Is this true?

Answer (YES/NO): NO